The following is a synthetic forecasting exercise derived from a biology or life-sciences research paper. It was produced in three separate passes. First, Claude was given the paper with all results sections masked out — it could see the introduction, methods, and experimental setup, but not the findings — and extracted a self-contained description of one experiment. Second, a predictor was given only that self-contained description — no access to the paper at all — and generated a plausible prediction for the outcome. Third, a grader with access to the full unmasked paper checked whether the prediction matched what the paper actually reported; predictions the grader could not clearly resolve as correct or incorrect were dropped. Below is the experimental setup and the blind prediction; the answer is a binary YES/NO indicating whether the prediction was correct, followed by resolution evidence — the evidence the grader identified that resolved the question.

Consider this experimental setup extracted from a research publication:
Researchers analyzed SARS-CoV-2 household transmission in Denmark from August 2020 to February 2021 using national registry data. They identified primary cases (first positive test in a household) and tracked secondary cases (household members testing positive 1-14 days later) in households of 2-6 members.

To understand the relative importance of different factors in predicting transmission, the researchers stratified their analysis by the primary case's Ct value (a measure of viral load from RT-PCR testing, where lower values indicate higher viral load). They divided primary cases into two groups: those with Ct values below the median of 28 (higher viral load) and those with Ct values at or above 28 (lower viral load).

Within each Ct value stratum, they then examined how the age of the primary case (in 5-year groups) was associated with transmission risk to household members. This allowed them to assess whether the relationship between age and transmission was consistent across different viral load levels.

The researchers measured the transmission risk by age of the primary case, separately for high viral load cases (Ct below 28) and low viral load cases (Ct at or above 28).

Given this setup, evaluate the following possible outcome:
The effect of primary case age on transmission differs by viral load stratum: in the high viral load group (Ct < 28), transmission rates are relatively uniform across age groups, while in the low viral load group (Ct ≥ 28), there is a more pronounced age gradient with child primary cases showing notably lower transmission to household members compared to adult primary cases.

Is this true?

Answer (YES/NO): NO